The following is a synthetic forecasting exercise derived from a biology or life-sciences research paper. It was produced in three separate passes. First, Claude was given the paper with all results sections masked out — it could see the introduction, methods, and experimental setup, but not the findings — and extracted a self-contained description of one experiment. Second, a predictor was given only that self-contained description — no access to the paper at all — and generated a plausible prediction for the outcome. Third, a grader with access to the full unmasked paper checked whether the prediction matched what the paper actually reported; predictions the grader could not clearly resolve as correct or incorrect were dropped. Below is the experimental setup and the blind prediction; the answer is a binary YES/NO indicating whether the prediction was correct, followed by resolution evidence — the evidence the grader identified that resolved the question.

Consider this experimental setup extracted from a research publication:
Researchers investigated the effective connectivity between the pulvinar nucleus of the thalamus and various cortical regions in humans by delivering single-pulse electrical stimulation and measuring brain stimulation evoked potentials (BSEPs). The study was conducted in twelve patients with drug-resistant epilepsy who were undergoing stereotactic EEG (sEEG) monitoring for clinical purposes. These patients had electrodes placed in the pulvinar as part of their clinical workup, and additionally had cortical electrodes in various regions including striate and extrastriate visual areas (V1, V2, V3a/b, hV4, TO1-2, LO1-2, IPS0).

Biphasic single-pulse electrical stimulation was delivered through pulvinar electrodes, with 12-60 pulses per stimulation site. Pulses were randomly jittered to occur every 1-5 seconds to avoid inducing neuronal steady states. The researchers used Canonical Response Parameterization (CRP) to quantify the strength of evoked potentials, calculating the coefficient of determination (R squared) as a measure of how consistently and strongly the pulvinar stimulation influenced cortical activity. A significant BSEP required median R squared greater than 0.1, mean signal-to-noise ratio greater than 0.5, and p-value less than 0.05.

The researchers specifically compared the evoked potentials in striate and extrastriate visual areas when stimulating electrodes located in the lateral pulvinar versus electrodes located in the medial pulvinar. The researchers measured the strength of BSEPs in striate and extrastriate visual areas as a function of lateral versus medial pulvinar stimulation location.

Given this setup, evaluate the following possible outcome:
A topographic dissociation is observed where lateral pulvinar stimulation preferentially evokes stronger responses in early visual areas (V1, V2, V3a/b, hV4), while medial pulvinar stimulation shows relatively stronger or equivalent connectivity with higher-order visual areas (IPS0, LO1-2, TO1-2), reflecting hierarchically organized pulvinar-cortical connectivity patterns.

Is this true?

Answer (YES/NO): NO